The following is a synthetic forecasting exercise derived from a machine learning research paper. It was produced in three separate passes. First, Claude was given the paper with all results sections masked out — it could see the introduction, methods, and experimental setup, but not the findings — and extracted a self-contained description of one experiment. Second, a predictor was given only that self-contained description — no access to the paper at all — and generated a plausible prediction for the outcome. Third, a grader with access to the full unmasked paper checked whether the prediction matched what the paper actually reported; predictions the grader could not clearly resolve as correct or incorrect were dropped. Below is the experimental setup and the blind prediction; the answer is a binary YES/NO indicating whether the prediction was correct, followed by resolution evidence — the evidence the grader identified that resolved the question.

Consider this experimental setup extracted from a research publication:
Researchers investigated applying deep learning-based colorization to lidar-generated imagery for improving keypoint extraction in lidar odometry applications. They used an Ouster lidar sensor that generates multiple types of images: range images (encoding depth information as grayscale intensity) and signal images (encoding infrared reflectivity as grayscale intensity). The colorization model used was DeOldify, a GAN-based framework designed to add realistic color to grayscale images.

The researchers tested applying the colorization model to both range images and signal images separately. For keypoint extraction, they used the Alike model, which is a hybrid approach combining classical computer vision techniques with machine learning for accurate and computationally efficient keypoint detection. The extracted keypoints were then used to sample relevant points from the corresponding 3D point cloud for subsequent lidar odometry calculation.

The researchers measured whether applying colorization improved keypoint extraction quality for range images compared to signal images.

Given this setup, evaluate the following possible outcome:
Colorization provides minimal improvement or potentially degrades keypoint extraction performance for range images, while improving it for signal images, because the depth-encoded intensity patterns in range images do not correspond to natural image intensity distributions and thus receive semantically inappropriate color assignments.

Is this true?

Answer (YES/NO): NO